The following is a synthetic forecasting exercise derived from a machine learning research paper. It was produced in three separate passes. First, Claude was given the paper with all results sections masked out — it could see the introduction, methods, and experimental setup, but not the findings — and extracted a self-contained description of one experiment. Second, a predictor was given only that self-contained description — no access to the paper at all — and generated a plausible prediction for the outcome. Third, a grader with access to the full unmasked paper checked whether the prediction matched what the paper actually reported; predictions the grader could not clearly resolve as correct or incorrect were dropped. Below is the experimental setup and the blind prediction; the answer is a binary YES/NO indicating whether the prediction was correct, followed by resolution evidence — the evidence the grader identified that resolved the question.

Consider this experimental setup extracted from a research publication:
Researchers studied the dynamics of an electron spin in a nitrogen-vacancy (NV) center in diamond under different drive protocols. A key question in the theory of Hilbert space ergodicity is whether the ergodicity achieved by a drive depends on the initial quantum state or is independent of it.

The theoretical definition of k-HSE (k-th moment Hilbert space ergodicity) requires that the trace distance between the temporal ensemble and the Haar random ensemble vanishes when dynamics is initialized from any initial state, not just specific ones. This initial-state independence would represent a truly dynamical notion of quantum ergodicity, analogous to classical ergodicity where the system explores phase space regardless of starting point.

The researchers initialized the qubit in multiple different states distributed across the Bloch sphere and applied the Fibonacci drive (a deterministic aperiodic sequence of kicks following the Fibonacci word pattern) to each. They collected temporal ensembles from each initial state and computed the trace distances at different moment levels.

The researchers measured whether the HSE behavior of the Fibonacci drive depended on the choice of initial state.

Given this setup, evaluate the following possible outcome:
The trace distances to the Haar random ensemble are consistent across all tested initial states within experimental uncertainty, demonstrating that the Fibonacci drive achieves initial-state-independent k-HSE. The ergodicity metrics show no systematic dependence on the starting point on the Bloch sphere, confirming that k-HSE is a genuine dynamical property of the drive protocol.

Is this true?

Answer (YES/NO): YES